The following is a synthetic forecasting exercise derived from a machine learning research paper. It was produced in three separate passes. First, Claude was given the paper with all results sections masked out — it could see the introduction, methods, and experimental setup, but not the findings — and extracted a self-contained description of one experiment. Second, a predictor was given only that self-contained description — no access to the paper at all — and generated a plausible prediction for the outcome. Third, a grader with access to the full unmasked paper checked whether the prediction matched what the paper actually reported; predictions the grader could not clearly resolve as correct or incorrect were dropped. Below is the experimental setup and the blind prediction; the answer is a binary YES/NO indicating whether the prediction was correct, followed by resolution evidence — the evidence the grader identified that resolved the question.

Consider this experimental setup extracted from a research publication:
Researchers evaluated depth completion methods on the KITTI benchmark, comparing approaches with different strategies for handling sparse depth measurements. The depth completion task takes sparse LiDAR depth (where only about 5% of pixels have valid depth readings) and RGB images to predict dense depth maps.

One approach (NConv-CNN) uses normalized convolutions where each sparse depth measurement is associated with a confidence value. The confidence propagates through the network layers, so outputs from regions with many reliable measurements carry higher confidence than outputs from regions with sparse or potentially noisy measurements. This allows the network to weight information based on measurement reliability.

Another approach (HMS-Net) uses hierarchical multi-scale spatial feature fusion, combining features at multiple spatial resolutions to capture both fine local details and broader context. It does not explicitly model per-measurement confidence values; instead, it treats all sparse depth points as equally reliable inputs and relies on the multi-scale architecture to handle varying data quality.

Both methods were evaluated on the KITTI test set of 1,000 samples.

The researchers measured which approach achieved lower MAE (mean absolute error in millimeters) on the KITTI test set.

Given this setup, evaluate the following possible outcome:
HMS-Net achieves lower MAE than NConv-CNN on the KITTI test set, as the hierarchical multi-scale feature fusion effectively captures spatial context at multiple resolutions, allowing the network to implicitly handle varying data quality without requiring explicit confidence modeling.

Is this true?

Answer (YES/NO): NO